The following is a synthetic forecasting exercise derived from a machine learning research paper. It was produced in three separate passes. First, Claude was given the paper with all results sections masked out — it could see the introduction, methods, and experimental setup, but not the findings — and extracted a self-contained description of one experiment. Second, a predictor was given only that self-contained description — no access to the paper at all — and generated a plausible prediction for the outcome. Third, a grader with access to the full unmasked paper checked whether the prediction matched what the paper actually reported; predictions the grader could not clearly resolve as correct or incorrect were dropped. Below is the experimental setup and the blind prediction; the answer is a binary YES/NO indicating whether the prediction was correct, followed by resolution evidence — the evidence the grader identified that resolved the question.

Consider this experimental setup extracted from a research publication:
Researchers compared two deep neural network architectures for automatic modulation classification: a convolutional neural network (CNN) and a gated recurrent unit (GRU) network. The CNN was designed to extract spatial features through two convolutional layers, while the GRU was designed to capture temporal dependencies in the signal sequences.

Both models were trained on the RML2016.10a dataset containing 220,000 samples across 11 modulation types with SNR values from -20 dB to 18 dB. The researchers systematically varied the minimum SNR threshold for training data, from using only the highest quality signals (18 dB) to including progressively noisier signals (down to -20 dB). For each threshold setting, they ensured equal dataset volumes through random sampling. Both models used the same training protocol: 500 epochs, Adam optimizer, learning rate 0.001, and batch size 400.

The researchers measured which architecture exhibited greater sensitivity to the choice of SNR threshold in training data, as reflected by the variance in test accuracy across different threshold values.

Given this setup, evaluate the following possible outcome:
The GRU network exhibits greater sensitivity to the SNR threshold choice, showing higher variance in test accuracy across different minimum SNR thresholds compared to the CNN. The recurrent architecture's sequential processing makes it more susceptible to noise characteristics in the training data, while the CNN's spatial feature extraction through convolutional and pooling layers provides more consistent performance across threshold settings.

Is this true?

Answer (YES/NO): YES